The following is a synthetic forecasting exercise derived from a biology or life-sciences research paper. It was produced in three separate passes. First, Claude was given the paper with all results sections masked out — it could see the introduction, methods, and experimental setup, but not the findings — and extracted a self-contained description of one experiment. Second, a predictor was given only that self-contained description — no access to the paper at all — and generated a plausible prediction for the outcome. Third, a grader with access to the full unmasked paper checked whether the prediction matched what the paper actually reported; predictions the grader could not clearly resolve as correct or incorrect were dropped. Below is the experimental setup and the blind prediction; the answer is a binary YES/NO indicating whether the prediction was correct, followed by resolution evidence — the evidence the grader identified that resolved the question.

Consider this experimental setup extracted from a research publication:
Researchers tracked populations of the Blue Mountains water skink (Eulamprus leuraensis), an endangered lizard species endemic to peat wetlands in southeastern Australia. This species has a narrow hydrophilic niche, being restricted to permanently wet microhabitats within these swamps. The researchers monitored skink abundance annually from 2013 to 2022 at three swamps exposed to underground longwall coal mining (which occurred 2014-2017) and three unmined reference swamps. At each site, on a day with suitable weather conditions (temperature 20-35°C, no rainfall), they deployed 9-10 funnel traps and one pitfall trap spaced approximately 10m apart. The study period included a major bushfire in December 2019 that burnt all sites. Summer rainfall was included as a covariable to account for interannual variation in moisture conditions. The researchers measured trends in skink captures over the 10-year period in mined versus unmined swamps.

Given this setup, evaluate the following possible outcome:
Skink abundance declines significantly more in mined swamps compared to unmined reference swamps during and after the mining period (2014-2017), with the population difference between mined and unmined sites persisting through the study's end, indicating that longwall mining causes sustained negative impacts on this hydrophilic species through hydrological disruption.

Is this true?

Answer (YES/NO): YES